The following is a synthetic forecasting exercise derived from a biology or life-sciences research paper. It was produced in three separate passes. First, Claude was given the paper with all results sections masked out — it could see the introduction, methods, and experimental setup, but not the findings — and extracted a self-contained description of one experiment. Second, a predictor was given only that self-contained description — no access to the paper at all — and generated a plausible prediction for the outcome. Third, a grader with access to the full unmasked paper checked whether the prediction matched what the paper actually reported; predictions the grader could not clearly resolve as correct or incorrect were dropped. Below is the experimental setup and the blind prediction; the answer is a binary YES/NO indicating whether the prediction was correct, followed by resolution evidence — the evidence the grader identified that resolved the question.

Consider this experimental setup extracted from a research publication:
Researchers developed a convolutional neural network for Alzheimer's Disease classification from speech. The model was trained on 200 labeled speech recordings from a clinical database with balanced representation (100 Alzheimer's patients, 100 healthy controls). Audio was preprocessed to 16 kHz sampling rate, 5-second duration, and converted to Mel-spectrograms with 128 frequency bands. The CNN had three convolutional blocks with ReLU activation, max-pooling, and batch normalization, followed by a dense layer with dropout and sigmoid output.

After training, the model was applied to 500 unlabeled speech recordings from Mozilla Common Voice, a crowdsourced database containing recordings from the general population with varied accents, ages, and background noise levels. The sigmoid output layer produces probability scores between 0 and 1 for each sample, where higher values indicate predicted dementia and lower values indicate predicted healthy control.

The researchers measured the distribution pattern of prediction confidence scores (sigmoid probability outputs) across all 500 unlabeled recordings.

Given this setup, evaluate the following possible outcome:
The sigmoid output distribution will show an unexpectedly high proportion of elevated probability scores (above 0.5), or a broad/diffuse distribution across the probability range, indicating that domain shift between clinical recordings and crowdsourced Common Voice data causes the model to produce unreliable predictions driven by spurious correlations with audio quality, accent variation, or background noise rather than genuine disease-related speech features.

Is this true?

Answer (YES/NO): YES